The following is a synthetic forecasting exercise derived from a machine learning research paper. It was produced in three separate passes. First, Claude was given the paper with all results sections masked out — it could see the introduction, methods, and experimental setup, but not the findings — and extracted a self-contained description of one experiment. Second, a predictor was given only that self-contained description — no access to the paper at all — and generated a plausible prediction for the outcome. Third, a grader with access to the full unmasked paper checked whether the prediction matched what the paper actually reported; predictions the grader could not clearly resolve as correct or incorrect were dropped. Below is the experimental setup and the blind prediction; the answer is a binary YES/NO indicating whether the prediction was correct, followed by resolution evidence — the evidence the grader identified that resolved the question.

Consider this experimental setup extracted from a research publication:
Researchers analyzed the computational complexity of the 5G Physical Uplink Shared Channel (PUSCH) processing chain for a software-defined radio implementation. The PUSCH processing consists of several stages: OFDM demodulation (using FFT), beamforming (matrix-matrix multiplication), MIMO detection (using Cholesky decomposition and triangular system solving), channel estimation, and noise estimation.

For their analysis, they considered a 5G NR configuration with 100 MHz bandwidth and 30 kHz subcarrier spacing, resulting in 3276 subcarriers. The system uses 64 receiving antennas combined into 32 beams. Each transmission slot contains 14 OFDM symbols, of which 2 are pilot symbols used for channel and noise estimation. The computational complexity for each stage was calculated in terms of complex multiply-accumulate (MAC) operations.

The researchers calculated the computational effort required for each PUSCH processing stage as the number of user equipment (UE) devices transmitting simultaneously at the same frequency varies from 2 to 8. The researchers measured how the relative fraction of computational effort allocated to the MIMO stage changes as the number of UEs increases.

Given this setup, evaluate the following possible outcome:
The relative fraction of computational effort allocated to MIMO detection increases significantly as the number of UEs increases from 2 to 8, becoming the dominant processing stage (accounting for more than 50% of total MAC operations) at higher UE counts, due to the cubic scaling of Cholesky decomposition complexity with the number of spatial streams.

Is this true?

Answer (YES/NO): NO